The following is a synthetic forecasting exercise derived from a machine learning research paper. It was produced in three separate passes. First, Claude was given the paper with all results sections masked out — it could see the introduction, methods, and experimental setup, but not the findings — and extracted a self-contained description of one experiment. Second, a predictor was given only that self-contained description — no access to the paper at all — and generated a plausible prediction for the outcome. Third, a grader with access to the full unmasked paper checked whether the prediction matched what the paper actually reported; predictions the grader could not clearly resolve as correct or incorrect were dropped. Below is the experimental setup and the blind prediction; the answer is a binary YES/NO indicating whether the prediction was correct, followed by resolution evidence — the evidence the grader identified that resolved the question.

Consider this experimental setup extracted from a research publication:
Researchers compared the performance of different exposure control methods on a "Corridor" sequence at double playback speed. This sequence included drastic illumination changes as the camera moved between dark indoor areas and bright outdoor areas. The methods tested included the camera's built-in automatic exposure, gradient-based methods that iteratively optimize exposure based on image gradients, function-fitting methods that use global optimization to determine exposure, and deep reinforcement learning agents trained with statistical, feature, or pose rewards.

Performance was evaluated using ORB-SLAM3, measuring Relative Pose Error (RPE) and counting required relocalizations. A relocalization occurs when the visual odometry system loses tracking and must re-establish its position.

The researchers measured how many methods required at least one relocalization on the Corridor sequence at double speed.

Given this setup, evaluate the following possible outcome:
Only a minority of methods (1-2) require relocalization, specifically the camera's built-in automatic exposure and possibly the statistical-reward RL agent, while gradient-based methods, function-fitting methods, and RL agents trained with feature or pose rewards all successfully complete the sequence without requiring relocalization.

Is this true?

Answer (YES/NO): NO